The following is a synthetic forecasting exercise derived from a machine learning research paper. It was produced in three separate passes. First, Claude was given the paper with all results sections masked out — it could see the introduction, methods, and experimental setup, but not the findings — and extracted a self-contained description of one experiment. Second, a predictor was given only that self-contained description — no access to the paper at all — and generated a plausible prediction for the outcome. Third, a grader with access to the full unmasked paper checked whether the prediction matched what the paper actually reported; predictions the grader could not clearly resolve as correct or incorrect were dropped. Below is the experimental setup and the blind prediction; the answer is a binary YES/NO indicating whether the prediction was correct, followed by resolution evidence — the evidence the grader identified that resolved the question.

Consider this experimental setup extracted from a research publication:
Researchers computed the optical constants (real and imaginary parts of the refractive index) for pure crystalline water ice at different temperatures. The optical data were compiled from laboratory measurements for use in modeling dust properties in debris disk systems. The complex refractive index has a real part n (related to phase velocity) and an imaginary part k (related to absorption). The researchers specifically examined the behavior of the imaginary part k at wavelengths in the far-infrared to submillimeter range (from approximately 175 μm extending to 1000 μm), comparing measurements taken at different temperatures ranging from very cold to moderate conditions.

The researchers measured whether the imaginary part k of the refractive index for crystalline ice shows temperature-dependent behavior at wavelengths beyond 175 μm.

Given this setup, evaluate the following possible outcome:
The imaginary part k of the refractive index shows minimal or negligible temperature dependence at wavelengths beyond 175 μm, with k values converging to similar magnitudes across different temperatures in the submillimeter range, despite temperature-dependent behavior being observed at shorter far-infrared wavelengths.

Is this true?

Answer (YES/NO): NO